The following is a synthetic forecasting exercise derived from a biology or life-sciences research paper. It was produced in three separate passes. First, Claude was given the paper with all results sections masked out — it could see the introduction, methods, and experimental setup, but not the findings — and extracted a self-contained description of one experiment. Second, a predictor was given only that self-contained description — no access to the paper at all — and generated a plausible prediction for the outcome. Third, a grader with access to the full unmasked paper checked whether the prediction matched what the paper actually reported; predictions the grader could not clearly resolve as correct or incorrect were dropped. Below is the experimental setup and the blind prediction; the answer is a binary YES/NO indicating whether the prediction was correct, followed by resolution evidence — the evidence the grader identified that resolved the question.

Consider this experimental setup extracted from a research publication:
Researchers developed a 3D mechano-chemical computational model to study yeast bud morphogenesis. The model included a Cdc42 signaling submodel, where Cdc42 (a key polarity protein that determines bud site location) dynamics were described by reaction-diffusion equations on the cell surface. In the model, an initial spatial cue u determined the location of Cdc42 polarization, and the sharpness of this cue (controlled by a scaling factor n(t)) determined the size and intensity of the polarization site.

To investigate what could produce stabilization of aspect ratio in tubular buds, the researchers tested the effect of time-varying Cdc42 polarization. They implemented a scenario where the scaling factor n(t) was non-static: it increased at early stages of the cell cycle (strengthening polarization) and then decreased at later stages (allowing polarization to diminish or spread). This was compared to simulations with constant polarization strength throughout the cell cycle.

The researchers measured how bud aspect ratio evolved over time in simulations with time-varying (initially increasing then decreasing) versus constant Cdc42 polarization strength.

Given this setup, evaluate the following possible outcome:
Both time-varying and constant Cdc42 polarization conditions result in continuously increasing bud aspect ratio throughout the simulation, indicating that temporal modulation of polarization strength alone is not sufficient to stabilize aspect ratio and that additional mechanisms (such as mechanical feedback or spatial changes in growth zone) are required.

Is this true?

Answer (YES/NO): NO